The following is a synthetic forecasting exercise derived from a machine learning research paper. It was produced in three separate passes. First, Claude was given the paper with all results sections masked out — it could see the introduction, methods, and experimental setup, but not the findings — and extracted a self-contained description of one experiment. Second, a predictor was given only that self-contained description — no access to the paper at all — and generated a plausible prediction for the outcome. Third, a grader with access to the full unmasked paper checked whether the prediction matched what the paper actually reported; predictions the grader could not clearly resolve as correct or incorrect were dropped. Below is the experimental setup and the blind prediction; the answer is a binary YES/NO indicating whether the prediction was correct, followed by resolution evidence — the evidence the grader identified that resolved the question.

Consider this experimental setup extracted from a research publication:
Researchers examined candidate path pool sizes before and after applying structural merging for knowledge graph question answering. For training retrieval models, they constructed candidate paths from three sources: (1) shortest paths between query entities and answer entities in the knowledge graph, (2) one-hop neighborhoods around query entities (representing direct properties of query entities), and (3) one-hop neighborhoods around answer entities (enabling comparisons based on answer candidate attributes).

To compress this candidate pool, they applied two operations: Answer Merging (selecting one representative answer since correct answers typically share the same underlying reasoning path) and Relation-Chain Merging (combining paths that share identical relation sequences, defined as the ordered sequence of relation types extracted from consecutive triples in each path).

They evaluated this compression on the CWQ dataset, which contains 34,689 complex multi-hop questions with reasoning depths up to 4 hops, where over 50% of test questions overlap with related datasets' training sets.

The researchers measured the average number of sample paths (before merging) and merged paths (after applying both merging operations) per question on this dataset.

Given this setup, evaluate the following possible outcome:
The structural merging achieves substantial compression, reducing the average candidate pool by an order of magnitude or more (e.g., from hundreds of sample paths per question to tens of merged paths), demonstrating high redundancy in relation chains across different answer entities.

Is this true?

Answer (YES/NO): YES